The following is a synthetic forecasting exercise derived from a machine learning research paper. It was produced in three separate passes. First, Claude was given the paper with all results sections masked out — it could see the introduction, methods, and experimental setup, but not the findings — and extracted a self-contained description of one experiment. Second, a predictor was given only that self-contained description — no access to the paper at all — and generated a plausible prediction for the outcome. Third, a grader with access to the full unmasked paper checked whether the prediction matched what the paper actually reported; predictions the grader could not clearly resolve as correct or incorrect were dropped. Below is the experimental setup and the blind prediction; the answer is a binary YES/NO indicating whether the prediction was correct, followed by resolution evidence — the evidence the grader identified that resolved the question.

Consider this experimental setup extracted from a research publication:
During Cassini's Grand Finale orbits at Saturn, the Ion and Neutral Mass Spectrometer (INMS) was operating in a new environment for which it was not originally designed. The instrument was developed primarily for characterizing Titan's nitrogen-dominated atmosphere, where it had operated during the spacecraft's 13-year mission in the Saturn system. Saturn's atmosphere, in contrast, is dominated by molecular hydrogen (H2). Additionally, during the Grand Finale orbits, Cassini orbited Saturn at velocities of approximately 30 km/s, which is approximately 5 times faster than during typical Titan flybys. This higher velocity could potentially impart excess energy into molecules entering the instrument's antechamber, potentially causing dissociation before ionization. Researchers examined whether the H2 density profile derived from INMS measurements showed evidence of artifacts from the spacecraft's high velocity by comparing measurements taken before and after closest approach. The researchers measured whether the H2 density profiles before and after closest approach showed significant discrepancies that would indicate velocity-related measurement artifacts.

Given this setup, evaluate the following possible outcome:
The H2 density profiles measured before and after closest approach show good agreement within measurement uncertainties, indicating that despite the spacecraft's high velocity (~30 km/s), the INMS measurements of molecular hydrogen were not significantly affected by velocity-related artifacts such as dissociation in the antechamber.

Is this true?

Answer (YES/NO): YES